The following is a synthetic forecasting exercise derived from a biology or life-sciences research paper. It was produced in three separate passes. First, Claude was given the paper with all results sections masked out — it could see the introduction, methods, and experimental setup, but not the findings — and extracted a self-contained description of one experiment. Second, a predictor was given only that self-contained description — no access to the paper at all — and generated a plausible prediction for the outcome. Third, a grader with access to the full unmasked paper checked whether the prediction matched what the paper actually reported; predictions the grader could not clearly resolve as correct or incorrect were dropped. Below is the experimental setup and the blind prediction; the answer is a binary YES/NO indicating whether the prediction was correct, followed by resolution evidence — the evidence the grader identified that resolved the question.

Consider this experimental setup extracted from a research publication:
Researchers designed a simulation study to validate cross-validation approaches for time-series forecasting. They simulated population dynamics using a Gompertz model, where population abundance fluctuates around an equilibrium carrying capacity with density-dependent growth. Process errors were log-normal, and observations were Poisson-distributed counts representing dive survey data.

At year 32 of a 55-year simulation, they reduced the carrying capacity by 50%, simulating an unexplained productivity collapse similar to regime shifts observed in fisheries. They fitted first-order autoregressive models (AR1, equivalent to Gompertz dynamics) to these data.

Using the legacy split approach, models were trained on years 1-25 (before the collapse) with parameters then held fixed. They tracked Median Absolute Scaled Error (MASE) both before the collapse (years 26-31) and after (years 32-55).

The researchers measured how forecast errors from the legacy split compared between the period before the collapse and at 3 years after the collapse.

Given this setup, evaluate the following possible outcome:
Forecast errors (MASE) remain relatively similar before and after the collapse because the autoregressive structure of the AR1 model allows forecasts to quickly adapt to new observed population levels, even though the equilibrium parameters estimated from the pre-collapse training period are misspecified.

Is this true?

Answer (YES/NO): NO